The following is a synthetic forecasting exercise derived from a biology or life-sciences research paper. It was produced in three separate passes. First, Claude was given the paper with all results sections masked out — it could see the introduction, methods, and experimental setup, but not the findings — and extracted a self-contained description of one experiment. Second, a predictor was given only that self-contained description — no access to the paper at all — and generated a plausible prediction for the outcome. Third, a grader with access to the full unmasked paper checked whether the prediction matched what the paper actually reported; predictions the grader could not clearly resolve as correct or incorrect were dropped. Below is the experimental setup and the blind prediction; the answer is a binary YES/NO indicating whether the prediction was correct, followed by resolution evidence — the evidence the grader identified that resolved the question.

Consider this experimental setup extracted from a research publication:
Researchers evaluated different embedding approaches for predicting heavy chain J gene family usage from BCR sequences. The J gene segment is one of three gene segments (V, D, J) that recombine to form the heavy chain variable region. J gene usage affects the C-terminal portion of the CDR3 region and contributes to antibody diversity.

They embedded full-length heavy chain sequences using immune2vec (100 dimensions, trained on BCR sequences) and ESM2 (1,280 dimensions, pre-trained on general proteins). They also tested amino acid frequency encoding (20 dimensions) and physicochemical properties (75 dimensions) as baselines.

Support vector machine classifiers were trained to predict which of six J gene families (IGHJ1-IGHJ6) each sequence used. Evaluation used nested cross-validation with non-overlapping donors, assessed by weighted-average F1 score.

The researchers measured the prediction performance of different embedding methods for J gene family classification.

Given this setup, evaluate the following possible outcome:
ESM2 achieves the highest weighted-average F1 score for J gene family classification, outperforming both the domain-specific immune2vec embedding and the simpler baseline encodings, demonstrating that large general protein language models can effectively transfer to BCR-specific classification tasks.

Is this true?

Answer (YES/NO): YES